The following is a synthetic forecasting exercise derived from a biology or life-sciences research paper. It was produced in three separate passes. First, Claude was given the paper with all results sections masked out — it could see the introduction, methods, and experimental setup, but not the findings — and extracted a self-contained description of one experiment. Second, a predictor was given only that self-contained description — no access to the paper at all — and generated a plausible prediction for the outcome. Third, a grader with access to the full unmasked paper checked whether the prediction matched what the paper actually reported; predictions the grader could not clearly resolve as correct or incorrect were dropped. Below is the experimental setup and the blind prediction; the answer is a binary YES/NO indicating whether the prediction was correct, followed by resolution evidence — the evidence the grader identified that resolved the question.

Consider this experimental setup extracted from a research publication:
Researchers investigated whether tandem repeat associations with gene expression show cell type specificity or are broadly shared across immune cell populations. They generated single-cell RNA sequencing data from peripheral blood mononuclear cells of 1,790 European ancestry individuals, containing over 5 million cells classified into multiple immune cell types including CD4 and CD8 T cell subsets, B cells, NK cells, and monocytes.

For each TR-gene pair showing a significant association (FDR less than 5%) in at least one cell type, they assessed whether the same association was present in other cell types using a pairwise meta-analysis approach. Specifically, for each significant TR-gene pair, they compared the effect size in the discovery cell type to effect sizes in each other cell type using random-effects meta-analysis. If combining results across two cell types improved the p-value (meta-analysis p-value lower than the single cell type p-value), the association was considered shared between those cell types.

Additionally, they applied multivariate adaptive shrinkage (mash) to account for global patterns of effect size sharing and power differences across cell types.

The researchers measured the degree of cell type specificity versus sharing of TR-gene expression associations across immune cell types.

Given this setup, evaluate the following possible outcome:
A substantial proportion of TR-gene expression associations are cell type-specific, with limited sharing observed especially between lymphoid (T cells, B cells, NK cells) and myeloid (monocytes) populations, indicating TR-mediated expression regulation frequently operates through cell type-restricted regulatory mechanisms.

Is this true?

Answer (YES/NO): NO